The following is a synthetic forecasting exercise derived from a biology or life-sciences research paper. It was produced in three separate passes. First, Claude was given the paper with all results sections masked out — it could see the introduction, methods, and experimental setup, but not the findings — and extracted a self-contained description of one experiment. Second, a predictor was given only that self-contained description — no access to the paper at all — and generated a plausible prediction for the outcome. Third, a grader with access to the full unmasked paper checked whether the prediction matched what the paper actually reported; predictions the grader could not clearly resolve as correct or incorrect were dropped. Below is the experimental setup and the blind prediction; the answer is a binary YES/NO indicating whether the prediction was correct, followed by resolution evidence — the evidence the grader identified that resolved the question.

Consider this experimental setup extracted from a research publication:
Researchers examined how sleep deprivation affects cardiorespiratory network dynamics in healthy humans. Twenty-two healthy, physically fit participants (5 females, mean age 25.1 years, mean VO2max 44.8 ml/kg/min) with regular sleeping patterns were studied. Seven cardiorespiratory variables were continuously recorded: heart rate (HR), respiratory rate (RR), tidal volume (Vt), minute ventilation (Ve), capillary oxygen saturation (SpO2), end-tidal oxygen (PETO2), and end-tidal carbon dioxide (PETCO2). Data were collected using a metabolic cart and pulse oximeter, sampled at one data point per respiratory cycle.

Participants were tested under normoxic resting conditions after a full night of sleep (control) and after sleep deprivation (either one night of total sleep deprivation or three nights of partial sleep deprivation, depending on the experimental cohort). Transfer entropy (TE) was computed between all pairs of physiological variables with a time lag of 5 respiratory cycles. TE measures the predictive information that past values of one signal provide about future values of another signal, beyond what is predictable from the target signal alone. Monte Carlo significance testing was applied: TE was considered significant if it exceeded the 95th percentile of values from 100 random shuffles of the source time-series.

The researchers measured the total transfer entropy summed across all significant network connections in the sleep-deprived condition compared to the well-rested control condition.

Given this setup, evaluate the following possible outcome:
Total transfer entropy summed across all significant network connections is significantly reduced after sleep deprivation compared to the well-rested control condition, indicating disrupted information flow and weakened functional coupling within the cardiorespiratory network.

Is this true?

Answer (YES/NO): NO